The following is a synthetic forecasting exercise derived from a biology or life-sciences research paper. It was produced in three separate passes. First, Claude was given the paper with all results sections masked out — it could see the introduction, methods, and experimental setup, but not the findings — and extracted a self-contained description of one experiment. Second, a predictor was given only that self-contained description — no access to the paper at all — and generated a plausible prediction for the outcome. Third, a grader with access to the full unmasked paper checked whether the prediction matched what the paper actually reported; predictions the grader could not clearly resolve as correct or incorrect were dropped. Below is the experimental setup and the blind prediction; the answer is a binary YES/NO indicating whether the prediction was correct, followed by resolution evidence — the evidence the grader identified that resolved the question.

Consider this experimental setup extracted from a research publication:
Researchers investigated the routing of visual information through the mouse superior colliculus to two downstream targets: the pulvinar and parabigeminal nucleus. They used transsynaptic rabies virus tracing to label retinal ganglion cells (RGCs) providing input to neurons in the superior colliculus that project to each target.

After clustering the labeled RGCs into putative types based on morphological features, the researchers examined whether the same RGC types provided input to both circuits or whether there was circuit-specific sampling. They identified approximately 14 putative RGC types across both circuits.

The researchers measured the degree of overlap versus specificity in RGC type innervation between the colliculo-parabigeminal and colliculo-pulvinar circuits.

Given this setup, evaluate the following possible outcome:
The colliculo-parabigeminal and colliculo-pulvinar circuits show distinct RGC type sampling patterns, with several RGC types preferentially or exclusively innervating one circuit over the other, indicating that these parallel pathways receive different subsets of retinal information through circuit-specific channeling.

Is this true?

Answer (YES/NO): YES